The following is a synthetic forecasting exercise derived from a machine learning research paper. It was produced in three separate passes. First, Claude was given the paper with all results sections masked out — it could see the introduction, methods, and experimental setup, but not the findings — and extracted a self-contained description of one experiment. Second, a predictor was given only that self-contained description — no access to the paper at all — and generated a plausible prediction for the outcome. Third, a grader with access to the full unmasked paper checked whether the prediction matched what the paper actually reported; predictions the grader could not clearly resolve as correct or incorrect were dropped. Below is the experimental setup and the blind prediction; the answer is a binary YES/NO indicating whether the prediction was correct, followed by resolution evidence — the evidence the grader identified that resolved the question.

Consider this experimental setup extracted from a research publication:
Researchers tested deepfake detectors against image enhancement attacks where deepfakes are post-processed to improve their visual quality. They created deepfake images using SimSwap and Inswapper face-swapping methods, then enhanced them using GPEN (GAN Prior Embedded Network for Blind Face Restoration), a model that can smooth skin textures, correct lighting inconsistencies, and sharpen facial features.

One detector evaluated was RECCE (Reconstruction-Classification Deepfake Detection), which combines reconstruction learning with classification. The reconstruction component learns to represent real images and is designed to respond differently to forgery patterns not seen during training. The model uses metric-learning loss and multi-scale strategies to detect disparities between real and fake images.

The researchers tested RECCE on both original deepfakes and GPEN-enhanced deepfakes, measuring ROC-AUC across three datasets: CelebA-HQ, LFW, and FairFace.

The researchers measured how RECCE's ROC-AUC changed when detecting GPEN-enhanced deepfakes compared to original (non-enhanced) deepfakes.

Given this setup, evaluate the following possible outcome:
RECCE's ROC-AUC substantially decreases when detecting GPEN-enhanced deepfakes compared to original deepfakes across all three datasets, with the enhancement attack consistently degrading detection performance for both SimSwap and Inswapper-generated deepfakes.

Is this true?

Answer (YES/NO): NO